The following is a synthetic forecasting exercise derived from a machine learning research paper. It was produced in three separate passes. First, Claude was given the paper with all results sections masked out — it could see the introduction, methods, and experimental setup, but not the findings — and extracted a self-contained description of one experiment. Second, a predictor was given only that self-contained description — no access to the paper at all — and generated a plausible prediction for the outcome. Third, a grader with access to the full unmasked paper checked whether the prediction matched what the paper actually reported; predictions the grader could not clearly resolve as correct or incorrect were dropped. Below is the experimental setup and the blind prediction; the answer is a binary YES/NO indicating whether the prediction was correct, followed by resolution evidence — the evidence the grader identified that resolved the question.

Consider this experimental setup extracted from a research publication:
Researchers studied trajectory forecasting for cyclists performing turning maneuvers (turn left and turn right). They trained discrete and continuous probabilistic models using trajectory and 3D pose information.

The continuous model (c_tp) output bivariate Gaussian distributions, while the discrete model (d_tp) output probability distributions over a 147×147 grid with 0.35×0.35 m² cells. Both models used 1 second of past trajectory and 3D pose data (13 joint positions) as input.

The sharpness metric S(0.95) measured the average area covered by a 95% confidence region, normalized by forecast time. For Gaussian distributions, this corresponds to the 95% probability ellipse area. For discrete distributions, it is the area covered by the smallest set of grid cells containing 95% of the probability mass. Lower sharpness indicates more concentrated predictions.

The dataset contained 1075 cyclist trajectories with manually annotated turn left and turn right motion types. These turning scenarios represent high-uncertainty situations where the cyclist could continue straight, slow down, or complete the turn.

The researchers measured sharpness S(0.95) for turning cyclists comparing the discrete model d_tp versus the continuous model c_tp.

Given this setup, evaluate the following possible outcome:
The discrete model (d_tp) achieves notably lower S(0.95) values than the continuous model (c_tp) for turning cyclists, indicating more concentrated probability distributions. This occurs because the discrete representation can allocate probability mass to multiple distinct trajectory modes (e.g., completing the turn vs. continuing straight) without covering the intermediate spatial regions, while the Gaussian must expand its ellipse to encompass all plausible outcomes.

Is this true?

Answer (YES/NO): YES